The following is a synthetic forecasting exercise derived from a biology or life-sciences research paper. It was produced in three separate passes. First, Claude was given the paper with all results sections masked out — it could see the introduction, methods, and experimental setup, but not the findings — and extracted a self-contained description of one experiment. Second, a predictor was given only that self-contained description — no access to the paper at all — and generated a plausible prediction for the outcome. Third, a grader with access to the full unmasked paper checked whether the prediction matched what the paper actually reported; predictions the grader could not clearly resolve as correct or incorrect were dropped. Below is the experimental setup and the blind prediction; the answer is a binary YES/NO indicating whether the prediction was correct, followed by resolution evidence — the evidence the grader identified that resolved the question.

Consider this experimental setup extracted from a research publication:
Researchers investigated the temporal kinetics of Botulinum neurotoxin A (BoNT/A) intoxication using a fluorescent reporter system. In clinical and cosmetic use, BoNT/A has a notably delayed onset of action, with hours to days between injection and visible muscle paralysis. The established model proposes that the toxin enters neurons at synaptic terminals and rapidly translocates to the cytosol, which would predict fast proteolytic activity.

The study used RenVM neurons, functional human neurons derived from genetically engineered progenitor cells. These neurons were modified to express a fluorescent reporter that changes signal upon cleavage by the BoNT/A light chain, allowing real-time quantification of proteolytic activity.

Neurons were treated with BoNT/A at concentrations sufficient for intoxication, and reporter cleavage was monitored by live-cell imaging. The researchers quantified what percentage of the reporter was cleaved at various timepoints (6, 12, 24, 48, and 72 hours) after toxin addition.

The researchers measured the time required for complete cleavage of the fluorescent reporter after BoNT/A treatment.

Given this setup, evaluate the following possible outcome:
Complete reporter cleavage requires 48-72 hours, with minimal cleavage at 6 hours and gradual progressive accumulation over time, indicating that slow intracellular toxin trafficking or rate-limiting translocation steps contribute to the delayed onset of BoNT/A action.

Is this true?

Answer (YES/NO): YES